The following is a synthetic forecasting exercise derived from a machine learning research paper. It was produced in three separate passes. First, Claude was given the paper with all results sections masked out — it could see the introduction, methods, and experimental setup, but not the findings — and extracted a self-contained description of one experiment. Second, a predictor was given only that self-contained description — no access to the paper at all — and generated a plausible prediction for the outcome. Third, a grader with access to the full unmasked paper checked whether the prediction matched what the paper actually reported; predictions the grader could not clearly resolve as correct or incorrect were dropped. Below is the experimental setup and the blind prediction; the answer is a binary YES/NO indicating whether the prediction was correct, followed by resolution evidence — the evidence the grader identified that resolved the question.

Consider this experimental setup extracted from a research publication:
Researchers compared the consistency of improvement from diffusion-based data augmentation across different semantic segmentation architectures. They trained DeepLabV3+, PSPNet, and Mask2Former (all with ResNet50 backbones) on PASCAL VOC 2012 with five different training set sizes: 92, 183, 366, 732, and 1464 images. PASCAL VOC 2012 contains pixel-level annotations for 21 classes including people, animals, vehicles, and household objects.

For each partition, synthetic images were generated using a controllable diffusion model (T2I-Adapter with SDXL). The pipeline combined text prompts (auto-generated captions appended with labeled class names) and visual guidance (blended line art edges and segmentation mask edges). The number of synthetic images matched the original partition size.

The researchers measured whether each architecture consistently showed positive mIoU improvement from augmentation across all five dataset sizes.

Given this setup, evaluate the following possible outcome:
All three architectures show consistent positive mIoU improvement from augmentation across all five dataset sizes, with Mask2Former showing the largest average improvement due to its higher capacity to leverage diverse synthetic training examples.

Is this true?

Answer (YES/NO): NO